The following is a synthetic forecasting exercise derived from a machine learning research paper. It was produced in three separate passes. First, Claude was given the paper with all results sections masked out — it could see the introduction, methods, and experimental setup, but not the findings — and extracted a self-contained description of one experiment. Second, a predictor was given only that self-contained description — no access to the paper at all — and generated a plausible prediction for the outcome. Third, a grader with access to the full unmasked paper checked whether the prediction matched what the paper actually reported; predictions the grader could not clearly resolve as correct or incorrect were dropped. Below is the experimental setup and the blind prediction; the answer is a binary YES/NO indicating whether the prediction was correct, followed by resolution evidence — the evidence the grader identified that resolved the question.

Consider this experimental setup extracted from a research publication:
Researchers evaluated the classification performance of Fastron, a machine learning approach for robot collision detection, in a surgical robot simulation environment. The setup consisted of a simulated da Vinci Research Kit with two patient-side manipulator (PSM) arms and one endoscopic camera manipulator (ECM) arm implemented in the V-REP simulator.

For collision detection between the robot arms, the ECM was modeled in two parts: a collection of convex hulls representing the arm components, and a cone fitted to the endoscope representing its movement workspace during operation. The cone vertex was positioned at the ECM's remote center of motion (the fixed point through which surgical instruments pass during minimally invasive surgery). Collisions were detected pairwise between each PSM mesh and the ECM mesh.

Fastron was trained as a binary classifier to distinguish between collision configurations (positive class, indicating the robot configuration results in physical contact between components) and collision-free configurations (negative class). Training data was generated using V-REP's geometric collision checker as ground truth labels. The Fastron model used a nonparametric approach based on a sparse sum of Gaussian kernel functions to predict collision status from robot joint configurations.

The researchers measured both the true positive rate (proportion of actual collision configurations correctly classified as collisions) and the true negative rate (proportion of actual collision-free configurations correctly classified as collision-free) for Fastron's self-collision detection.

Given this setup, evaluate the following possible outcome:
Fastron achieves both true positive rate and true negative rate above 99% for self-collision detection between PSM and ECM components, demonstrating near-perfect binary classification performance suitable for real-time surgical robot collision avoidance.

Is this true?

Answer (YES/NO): NO